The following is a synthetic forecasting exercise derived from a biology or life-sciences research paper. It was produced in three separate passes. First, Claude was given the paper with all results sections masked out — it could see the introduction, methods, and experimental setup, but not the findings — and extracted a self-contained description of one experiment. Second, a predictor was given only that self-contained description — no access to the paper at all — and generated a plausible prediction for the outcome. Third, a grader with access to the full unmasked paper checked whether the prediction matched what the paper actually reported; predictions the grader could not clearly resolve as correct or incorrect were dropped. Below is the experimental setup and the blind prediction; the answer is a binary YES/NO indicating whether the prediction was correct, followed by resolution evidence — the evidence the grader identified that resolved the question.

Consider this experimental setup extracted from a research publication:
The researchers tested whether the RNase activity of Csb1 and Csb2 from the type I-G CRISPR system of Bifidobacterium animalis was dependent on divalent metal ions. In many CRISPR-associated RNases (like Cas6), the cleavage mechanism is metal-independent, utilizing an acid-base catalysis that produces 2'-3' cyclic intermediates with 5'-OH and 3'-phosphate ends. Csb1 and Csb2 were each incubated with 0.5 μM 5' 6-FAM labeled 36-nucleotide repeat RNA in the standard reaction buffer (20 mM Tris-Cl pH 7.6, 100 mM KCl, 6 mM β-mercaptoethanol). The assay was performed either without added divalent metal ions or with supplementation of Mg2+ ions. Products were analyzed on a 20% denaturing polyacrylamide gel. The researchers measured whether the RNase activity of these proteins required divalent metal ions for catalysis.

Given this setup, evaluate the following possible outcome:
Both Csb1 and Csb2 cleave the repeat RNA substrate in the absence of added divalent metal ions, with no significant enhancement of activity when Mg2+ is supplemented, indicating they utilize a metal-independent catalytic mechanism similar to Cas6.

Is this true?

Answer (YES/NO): YES